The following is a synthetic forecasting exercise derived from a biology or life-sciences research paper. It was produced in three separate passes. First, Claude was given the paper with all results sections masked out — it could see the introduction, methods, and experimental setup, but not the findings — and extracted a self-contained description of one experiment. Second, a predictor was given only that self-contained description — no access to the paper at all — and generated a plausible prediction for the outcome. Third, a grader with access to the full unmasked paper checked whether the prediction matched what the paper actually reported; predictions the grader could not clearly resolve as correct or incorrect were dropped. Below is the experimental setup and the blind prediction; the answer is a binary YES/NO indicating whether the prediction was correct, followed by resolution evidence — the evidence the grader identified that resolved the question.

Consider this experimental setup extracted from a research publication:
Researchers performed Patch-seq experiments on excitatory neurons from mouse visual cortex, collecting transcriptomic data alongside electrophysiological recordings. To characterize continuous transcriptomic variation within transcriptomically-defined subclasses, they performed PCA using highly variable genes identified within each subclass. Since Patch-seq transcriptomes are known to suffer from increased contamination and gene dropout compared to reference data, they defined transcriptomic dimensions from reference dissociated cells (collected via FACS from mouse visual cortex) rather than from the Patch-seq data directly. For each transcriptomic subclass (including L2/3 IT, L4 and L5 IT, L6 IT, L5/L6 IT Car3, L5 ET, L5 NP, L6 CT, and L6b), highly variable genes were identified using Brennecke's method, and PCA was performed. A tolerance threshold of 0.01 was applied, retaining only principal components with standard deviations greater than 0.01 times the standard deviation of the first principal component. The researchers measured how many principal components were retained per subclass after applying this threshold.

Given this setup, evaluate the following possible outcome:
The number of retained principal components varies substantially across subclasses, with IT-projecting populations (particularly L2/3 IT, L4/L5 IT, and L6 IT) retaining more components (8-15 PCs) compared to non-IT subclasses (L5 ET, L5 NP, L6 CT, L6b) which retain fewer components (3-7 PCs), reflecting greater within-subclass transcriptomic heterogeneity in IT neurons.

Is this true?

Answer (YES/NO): NO